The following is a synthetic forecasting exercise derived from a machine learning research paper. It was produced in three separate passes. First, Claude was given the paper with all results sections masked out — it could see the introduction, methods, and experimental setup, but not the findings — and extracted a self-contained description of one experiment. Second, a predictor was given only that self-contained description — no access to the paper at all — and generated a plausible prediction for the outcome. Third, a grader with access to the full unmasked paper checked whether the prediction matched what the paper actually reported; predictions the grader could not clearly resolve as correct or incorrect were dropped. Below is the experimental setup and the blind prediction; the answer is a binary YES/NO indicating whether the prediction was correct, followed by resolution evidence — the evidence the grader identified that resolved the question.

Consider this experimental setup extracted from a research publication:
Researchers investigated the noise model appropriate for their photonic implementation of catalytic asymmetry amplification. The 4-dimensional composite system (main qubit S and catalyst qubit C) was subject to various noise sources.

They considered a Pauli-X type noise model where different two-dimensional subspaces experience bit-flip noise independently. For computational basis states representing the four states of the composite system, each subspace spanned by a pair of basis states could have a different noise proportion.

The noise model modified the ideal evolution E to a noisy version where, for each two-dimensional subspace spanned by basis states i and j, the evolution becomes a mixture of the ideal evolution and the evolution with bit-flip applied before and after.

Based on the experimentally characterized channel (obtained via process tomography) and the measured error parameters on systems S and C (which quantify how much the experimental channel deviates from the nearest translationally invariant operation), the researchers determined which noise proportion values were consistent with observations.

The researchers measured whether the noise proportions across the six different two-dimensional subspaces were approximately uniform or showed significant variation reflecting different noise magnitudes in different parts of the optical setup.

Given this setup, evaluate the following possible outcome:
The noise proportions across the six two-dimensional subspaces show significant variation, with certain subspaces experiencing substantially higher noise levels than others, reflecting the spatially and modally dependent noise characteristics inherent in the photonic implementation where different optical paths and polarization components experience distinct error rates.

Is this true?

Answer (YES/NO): NO